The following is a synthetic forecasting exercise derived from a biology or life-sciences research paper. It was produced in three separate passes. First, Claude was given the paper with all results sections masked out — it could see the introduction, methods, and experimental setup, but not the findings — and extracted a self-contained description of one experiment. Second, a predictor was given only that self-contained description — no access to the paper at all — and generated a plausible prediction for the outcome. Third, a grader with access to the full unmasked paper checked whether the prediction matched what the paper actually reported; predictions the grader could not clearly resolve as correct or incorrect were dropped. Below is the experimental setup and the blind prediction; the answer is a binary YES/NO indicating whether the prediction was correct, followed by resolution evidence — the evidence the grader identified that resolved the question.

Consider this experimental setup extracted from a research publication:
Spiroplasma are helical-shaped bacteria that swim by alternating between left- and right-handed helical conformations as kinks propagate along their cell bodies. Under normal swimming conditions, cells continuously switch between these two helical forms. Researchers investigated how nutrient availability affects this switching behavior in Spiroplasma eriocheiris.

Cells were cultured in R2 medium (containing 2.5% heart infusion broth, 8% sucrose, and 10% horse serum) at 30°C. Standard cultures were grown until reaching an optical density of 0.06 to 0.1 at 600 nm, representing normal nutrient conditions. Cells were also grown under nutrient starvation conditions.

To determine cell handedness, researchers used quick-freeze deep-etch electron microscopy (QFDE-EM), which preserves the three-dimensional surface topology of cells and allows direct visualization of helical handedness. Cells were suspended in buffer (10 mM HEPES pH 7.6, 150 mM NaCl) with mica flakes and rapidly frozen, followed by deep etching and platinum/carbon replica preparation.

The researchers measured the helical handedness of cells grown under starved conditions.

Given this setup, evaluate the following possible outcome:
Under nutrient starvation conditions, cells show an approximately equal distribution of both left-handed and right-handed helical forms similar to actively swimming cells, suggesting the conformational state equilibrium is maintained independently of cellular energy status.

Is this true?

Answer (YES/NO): NO